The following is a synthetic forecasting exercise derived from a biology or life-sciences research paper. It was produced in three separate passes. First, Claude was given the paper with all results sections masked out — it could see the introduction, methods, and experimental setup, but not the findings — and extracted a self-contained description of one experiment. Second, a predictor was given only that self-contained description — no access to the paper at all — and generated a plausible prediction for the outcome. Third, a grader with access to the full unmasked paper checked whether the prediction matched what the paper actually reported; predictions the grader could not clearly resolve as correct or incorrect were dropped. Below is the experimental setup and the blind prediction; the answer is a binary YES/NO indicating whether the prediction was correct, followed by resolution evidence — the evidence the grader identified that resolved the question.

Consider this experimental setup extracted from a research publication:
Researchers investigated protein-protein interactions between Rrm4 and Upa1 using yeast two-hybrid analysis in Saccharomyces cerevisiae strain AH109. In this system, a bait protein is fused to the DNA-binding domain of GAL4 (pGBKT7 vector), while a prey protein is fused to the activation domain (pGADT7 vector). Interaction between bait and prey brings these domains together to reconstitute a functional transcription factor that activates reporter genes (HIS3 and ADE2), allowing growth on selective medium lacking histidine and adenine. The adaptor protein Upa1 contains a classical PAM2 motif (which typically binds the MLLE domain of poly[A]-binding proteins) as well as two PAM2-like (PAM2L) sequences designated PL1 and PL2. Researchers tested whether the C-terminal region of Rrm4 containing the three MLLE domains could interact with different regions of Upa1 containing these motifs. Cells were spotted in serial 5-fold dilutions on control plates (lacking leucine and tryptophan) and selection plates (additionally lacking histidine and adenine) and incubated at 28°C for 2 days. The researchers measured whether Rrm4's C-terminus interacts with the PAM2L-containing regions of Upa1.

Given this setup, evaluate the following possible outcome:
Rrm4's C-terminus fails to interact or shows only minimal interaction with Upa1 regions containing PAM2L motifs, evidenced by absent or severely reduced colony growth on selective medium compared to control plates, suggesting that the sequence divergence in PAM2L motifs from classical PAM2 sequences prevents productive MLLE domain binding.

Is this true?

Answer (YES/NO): NO